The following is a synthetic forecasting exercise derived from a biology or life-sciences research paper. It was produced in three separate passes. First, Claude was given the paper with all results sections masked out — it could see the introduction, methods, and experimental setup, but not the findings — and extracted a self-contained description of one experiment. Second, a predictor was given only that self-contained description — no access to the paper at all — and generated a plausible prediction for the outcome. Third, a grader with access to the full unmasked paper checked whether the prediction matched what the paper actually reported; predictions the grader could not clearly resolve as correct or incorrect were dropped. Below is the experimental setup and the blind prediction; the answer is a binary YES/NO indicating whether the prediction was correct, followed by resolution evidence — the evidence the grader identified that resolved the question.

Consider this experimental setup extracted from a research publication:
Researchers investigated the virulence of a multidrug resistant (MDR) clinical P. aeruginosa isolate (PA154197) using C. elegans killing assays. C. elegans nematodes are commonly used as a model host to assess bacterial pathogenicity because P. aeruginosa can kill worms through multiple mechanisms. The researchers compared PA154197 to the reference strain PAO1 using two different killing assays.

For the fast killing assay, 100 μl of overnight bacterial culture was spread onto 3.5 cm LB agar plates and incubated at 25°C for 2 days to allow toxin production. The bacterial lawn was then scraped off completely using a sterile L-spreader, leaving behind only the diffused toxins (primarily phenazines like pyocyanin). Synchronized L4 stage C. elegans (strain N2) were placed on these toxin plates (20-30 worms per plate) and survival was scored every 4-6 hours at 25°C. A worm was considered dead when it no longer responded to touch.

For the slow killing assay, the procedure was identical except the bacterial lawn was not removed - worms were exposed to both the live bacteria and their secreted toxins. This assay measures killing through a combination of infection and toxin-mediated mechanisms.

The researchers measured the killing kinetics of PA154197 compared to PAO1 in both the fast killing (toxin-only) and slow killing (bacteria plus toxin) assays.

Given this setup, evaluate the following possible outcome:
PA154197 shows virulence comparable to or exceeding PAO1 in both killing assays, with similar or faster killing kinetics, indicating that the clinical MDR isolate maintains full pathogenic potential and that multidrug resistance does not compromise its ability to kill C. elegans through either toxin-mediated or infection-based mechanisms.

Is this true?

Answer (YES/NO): YES